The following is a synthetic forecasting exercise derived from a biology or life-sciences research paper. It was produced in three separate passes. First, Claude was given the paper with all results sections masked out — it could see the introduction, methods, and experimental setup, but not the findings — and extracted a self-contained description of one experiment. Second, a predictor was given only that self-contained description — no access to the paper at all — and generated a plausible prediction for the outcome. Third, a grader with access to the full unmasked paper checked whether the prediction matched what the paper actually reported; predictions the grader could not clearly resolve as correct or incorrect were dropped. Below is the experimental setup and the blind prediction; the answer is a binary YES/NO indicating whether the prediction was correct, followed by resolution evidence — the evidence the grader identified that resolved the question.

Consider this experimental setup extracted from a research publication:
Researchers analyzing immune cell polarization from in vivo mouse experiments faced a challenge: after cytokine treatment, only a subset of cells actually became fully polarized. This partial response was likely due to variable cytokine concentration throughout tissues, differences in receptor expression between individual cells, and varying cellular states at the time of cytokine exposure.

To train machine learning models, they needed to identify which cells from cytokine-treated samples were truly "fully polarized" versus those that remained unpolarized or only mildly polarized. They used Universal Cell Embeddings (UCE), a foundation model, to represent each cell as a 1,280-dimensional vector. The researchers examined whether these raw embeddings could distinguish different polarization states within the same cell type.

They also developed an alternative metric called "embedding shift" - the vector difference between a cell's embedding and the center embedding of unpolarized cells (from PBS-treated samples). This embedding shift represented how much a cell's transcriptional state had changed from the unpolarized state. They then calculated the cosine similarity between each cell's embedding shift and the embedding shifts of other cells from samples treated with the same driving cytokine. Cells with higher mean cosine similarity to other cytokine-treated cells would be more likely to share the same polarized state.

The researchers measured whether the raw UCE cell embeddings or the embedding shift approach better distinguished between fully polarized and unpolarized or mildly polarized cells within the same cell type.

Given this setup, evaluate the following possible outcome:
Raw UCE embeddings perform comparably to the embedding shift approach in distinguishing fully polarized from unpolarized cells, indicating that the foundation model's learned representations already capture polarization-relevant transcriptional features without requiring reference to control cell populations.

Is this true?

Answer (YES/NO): NO